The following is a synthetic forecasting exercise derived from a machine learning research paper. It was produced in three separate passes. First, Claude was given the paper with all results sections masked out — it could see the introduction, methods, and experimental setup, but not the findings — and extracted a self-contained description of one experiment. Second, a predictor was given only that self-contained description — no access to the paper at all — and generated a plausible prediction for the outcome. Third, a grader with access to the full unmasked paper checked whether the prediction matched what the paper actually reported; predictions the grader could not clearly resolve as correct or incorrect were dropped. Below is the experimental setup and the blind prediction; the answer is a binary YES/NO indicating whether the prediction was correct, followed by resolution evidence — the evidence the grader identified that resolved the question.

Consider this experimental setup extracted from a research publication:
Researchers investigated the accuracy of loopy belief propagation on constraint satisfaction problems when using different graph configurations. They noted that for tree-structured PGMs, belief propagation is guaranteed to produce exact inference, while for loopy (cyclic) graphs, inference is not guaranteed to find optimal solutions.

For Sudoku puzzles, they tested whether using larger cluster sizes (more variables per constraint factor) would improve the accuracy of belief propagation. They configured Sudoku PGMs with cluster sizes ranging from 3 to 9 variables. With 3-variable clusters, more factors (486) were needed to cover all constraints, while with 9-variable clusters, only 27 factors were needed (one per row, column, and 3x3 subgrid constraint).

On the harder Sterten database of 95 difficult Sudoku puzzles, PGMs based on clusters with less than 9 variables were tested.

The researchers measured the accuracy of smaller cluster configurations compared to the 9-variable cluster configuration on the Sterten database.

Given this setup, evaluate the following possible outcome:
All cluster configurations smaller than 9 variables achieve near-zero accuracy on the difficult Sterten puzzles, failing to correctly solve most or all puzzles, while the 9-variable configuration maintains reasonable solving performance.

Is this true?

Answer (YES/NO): NO